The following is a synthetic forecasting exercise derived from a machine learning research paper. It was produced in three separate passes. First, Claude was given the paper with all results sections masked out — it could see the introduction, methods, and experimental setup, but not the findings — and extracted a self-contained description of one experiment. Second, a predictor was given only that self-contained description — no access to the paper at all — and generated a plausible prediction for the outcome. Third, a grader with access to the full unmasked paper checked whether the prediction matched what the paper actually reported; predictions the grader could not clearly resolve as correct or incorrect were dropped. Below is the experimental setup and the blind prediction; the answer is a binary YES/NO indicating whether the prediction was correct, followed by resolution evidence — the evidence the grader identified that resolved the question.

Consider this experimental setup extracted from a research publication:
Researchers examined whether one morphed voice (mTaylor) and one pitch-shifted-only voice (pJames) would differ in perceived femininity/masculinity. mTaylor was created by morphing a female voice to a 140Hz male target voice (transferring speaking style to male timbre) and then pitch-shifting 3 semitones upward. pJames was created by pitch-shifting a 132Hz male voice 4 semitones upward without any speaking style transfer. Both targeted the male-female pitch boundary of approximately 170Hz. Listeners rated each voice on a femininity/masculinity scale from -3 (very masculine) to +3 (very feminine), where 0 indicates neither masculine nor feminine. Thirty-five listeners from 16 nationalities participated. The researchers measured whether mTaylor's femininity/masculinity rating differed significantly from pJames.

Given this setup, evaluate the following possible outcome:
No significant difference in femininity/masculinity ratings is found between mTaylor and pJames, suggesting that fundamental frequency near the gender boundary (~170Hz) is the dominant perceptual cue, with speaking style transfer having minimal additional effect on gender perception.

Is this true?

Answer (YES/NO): NO